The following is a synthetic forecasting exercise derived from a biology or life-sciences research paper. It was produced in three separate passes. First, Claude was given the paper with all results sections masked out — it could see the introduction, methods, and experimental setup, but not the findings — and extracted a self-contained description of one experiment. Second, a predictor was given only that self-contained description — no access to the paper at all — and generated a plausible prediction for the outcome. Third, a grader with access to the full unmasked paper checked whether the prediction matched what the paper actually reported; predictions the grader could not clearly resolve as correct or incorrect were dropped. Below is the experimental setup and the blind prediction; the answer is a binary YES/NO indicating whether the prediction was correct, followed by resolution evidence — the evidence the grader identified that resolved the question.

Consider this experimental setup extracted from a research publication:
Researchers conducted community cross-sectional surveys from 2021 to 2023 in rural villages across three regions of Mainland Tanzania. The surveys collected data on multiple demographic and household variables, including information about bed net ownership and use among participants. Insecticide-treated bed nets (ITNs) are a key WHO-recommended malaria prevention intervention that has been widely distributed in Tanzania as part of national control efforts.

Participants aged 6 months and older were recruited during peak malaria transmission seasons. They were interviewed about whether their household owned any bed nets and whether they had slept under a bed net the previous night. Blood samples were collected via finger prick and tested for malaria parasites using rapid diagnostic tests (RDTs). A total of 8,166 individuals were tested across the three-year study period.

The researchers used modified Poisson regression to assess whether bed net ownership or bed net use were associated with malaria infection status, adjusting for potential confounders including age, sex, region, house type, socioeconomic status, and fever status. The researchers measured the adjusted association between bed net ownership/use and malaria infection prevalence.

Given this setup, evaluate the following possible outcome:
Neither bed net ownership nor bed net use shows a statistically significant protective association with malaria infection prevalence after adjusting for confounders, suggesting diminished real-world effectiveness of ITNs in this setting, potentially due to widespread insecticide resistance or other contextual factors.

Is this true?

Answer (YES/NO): YES